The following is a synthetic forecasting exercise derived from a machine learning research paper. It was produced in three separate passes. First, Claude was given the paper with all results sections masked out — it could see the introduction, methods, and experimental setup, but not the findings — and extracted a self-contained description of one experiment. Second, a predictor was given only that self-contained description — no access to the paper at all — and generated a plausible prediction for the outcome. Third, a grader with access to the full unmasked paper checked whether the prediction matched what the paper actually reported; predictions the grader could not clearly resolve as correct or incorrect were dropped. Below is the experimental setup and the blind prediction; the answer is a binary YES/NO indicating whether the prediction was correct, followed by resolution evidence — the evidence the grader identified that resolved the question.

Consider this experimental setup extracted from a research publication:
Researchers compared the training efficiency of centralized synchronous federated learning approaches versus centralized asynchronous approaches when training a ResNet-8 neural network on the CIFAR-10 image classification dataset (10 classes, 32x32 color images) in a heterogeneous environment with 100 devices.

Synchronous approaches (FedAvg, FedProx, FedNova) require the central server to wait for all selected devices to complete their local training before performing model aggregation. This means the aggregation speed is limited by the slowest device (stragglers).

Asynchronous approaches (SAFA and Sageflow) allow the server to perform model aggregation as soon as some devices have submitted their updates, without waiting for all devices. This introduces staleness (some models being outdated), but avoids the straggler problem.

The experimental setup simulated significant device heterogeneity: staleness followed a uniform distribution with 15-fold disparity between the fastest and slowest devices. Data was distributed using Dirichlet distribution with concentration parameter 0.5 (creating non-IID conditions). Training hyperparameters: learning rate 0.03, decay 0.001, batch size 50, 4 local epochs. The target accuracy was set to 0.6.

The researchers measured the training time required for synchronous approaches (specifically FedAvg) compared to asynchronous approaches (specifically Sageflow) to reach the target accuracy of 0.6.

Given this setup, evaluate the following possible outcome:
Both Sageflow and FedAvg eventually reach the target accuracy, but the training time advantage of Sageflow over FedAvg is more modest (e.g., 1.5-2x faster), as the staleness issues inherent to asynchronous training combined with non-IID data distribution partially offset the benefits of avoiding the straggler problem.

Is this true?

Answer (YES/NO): YES